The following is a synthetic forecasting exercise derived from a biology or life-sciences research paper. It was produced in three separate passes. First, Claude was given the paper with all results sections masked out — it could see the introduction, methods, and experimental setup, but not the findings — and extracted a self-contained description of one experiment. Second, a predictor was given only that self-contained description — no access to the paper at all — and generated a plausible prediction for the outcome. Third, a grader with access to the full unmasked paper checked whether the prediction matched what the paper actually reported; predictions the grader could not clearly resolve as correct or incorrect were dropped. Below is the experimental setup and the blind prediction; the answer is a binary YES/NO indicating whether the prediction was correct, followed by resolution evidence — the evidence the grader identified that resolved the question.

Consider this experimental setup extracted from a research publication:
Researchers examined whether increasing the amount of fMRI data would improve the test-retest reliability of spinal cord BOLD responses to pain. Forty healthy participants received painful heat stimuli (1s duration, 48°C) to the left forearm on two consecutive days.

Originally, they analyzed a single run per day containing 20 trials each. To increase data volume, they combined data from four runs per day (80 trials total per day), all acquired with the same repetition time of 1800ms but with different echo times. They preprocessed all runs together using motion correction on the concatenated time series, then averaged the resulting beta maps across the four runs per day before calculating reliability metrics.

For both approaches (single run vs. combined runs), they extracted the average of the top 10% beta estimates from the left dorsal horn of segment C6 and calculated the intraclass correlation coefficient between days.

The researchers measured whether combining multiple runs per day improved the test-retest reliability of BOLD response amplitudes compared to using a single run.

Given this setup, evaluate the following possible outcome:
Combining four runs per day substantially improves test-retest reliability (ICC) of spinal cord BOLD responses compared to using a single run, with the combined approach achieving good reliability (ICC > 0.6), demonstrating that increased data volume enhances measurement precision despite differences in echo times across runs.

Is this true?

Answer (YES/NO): NO